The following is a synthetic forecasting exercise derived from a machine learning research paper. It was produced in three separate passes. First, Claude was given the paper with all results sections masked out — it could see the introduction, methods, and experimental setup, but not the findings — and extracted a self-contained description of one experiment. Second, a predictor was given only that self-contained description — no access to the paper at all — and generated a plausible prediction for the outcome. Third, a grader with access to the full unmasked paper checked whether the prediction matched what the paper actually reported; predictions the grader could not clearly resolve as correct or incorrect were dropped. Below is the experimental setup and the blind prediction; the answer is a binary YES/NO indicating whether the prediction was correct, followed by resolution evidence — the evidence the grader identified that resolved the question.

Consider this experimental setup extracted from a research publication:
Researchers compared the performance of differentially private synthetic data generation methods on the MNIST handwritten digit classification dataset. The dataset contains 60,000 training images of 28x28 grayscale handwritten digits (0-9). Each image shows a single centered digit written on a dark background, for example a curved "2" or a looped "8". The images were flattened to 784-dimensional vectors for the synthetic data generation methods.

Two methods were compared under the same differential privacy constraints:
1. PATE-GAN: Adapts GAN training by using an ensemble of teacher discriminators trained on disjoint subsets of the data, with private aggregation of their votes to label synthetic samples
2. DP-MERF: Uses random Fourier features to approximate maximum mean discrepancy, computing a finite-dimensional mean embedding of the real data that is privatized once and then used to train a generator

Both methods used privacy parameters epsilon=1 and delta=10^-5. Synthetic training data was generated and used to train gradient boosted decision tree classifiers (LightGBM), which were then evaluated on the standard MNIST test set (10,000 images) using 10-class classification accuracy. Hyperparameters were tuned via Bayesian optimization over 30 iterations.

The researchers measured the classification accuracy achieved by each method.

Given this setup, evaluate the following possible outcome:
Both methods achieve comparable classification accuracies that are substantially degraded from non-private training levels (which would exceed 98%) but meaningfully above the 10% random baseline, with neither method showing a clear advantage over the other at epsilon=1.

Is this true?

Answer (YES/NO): NO